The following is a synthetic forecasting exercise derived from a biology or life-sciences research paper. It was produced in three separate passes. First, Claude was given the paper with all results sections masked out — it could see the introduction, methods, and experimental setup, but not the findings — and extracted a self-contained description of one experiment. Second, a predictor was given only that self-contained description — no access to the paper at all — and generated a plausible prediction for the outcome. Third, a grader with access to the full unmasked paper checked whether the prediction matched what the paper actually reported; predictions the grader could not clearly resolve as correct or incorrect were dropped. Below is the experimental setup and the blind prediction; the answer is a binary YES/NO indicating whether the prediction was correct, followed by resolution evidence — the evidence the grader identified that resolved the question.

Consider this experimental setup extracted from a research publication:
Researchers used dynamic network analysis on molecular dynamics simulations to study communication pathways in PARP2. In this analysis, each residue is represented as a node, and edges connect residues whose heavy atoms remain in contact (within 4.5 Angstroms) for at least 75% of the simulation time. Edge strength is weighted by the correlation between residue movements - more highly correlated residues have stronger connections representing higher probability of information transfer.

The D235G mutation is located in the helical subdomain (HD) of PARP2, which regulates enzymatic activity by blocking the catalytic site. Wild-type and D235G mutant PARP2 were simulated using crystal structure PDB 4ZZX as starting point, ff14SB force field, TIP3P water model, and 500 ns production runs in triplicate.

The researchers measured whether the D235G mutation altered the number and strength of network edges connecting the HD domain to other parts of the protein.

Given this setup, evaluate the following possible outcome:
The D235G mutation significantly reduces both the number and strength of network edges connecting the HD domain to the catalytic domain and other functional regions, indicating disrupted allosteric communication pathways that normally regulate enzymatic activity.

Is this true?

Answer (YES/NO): YES